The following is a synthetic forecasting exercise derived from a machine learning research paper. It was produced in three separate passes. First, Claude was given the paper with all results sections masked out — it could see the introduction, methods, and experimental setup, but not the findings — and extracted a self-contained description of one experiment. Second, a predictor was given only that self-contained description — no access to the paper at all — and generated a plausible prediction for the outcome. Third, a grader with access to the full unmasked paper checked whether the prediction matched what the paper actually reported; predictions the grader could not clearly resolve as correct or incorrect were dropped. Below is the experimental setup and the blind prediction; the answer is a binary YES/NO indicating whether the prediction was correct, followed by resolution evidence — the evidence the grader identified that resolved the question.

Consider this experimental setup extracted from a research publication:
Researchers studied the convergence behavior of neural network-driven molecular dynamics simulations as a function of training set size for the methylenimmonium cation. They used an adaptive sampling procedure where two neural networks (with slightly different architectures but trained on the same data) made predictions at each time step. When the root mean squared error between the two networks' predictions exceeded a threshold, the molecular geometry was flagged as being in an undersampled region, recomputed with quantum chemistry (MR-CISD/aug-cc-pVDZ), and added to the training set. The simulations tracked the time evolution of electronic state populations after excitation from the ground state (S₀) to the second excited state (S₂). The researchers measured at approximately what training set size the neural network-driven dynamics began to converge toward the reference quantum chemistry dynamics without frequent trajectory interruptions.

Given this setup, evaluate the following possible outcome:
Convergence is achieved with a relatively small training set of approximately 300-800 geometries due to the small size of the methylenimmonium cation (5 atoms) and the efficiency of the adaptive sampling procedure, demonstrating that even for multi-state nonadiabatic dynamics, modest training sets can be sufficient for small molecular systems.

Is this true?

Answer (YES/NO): NO